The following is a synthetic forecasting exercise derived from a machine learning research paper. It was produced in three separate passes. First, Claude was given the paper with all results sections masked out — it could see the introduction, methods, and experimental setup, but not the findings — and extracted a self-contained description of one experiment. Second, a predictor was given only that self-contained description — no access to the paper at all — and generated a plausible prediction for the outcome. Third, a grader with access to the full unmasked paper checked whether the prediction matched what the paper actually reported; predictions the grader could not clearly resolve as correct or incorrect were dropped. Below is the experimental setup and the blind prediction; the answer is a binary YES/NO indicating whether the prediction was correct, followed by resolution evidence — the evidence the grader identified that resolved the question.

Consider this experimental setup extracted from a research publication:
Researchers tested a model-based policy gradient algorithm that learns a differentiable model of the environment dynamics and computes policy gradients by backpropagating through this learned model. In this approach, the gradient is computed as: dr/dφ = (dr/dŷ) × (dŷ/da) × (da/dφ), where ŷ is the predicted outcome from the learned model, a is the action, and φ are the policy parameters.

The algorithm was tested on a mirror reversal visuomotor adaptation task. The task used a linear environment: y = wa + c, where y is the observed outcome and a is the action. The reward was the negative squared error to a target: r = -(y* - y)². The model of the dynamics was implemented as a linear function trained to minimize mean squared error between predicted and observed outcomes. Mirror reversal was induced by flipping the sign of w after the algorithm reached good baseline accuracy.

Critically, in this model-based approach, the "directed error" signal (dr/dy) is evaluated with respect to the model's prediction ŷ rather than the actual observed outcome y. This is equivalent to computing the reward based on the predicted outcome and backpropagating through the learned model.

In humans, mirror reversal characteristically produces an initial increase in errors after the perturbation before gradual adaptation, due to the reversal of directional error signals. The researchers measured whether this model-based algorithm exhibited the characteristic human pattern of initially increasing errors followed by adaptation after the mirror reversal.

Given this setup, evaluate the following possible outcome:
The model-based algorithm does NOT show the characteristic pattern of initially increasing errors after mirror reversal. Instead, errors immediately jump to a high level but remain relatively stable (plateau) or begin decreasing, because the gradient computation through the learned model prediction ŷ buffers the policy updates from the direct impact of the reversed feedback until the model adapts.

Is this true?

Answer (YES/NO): NO